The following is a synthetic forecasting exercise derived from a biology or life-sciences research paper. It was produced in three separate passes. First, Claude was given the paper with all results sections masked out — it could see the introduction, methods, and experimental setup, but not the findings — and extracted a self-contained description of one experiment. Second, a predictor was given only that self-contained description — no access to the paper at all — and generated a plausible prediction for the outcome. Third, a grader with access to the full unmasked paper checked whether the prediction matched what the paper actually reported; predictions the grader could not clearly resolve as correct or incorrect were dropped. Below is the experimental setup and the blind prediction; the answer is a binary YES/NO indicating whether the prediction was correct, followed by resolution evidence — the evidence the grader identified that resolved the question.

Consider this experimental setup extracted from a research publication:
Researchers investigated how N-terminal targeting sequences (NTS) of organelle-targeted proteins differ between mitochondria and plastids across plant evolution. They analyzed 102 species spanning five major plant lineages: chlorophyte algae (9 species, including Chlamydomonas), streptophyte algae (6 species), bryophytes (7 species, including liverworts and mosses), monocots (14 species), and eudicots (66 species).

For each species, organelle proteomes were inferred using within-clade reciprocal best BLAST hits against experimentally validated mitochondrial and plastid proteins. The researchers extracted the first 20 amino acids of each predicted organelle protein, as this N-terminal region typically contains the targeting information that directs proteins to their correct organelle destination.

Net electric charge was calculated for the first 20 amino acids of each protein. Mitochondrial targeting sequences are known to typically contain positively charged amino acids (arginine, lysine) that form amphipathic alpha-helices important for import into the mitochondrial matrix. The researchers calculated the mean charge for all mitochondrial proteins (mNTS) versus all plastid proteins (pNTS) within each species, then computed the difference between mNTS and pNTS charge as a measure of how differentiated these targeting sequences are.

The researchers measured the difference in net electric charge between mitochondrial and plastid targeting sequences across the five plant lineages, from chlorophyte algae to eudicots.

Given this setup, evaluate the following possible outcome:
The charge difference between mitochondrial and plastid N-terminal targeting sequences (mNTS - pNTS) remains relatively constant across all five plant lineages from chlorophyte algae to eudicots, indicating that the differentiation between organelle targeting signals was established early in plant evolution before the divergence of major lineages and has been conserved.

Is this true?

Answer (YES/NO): NO